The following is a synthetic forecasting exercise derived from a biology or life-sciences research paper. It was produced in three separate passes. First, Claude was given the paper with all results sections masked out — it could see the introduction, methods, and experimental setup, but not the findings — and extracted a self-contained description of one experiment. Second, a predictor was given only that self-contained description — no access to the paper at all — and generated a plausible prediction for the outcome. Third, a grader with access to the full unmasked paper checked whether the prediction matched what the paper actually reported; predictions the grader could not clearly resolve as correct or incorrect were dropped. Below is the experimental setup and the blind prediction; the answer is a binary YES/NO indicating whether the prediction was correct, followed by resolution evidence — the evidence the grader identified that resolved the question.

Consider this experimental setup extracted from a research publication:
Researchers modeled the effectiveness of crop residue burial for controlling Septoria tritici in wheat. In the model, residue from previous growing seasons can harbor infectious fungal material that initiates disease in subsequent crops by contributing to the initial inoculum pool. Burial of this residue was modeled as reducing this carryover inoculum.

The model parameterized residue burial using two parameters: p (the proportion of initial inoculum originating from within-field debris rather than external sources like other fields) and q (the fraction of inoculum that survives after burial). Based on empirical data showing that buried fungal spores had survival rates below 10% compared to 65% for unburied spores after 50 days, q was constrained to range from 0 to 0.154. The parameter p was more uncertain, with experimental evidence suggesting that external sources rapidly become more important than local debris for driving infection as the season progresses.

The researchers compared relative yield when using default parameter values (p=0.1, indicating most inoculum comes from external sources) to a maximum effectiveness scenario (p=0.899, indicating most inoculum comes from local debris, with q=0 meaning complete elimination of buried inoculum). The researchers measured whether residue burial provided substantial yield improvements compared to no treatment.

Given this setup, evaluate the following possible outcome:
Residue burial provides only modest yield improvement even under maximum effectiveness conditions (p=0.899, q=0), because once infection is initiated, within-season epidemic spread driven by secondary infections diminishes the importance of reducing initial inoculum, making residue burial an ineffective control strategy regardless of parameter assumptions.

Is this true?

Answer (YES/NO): NO